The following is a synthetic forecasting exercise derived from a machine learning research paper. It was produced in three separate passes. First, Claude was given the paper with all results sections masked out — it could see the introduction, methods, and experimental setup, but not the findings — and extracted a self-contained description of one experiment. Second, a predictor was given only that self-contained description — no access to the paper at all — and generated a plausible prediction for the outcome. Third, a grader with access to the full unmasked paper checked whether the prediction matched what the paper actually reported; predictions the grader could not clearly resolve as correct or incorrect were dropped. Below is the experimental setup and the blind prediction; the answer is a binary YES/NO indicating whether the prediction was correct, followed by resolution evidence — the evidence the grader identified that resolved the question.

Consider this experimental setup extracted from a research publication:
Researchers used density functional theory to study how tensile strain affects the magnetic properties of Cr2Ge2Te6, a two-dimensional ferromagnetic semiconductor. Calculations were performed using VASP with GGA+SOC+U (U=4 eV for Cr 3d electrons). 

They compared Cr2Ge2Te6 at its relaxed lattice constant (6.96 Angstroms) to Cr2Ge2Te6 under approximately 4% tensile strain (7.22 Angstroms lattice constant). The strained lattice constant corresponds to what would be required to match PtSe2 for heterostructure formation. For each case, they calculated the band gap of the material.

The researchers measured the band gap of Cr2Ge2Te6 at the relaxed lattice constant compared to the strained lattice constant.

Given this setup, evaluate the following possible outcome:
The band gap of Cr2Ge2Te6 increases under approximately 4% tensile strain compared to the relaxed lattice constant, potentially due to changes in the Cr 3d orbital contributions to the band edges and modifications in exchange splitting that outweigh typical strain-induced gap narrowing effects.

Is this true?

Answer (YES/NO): YES